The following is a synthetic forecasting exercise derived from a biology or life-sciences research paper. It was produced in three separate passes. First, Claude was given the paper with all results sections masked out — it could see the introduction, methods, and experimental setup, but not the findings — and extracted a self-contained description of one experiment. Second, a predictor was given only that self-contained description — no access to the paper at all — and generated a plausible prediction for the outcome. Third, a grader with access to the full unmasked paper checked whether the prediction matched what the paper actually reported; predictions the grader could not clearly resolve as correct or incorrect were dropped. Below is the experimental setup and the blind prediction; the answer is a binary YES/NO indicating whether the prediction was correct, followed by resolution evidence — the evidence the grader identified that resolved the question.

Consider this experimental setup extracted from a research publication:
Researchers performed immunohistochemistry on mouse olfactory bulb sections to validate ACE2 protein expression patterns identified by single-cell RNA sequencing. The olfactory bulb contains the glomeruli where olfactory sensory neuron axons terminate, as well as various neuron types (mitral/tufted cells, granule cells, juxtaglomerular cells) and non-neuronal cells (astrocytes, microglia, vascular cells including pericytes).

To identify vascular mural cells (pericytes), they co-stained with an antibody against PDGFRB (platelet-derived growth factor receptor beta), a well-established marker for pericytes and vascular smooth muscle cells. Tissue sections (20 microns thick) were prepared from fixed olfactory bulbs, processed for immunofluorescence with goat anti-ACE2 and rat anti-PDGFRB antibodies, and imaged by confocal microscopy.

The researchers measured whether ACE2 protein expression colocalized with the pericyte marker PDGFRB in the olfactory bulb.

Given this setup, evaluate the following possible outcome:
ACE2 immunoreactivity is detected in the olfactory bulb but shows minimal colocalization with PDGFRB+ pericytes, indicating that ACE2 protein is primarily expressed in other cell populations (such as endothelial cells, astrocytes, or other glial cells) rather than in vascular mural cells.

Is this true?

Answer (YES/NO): NO